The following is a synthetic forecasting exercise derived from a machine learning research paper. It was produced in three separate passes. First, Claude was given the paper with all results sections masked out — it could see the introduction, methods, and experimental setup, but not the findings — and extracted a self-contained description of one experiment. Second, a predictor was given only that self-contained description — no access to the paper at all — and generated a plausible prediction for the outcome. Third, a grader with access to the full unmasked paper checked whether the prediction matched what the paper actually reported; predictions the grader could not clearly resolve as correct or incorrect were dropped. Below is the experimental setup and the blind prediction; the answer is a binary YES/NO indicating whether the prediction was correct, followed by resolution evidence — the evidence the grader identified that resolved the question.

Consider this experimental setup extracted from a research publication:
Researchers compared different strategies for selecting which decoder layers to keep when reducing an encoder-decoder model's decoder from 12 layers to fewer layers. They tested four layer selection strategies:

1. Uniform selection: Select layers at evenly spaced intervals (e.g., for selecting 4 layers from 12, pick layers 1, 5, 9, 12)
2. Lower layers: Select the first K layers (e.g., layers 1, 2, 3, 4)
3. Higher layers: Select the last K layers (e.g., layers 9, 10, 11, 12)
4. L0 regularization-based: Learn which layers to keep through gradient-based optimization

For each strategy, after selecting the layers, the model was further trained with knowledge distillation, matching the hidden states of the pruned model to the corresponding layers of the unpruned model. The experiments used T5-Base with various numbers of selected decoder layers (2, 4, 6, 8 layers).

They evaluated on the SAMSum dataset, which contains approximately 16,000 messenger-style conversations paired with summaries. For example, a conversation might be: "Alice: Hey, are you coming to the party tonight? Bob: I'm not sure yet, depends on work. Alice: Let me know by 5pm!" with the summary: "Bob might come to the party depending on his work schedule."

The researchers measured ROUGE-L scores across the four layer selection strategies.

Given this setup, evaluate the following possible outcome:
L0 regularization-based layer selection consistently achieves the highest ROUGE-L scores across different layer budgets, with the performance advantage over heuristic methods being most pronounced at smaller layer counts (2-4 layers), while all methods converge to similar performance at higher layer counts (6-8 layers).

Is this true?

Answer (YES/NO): NO